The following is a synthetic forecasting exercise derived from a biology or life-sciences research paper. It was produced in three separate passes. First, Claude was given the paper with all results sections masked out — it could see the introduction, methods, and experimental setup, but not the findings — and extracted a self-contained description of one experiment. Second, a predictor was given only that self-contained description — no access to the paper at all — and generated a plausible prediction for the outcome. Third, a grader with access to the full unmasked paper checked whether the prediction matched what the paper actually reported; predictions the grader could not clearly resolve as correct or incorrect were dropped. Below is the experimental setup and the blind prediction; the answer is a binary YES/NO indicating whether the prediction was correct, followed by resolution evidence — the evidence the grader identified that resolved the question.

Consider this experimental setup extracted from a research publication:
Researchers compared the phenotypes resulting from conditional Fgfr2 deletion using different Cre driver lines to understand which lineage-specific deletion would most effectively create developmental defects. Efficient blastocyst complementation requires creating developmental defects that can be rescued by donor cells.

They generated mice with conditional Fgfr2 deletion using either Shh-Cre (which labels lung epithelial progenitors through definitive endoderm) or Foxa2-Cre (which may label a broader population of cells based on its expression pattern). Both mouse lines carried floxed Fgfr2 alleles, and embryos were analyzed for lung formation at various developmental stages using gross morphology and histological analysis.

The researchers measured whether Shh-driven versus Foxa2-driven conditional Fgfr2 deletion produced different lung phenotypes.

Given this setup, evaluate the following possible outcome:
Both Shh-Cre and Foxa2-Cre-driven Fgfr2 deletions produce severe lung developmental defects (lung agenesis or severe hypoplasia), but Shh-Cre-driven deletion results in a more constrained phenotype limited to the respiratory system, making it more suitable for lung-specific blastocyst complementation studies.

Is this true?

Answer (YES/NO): NO